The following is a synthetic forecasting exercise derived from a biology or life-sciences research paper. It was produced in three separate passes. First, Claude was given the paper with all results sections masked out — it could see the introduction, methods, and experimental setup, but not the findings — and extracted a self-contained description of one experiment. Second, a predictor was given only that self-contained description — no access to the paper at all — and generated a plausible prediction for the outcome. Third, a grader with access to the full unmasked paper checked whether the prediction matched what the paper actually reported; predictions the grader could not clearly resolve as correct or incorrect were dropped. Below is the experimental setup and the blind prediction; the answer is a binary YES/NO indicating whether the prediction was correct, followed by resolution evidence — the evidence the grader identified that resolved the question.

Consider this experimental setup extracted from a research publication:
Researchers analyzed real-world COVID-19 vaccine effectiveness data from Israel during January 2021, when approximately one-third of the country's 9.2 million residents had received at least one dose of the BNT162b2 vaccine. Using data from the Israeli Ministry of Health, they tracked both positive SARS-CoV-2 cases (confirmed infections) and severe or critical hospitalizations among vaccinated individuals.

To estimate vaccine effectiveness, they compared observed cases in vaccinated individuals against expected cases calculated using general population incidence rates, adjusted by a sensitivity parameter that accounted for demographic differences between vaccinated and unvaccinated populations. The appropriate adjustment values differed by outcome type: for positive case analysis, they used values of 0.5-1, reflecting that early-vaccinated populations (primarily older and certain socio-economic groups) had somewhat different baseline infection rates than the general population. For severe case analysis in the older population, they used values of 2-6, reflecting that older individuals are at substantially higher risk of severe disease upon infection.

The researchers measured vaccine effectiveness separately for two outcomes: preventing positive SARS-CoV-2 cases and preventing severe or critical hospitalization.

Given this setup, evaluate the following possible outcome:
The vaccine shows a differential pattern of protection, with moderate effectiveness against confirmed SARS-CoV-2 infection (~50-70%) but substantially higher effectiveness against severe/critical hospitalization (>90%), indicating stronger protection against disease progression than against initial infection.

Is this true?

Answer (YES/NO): NO